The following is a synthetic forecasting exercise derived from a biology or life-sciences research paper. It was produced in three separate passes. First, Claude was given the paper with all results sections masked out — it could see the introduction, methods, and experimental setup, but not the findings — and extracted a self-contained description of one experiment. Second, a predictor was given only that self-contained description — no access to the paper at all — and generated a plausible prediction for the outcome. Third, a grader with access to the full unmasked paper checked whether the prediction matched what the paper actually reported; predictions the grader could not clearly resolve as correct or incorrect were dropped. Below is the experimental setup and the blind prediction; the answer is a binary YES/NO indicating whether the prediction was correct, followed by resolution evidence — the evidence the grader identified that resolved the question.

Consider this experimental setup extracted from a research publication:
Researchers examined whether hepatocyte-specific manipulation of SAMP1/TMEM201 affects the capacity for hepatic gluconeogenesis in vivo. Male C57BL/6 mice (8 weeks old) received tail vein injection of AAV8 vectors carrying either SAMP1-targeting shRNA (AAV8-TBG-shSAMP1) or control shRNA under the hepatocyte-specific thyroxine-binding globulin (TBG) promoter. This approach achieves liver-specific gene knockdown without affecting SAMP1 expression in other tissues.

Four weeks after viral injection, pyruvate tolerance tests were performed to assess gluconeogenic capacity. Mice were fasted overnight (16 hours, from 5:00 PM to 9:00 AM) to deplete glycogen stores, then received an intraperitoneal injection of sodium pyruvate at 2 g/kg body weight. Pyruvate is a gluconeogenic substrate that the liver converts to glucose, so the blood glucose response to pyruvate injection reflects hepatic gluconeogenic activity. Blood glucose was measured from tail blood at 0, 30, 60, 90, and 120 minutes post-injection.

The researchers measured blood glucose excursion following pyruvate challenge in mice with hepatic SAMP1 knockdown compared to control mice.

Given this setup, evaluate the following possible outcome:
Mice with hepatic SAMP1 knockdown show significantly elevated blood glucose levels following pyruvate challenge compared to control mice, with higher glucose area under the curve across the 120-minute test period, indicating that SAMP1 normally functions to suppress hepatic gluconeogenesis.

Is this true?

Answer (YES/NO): NO